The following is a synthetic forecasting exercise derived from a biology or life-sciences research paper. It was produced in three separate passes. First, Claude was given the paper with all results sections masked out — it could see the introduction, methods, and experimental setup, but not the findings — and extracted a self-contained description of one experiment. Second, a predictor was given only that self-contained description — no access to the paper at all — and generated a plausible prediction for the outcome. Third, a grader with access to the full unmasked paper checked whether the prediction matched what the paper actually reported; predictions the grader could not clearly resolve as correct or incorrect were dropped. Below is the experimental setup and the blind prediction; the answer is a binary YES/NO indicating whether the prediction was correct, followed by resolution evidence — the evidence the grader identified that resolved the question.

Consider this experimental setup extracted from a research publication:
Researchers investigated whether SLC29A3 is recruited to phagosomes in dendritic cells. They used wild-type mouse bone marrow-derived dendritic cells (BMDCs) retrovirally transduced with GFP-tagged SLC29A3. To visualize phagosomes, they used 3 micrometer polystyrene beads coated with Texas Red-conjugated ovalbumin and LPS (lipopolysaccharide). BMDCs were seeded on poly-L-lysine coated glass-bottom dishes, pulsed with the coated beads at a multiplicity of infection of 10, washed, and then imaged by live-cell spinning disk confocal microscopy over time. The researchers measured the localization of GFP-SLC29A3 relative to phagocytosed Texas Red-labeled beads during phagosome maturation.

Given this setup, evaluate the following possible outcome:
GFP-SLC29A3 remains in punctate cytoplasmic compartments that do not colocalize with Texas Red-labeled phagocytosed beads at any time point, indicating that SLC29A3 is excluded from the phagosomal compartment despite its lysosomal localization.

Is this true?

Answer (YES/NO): NO